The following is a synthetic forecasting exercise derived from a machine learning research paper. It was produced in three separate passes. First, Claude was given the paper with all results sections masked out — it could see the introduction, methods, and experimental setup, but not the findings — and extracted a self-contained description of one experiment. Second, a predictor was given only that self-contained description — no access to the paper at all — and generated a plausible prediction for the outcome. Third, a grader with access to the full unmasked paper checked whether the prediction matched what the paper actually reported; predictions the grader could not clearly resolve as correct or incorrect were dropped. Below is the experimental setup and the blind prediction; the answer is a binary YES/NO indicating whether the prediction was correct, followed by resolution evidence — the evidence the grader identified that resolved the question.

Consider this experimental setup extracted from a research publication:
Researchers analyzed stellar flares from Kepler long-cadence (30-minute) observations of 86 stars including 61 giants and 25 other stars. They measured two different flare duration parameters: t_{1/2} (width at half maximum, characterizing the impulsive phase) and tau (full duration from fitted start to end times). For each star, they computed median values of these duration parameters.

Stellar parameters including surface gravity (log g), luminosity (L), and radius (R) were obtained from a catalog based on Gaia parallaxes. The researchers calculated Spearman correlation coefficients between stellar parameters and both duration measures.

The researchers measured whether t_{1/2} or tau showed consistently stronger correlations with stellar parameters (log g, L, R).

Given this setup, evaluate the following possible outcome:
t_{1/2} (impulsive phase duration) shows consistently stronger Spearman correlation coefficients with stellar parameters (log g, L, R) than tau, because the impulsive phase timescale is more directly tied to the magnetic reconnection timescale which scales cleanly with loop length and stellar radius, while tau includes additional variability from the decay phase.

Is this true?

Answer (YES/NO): YES